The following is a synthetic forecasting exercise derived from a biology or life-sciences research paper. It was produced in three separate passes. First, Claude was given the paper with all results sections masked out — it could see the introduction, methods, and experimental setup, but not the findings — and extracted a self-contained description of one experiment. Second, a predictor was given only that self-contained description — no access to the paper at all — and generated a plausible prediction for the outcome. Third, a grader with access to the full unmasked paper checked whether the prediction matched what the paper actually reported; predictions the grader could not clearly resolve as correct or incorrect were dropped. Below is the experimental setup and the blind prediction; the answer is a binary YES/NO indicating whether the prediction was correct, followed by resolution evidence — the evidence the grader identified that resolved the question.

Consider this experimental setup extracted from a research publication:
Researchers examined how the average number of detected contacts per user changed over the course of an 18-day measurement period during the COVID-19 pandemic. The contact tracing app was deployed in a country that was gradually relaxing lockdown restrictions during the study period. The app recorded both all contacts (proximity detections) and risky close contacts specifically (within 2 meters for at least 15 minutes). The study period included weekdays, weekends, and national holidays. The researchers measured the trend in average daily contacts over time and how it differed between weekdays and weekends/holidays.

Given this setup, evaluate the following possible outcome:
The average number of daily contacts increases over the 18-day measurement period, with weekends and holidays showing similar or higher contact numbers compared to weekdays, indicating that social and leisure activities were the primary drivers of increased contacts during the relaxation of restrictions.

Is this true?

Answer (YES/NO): NO